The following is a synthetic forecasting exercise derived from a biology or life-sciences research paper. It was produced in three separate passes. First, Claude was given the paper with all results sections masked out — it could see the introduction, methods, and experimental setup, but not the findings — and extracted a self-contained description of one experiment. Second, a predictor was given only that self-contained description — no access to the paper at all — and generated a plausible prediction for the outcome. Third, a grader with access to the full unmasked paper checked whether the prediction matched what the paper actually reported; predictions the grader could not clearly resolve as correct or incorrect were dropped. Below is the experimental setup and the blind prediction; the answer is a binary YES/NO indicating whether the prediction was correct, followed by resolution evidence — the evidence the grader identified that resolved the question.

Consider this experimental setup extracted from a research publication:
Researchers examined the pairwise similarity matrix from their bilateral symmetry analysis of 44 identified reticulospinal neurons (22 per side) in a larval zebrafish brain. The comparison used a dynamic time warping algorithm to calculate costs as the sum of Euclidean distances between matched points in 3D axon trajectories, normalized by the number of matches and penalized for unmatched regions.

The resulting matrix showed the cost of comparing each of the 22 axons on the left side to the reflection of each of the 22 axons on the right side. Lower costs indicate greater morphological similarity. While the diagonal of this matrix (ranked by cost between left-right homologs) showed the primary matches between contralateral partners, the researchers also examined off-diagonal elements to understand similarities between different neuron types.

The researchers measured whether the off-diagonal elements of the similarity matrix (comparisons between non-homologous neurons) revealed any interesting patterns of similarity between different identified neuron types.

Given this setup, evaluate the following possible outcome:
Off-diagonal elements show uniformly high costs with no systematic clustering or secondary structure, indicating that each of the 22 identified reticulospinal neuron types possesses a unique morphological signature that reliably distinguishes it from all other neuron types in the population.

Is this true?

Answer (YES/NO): NO